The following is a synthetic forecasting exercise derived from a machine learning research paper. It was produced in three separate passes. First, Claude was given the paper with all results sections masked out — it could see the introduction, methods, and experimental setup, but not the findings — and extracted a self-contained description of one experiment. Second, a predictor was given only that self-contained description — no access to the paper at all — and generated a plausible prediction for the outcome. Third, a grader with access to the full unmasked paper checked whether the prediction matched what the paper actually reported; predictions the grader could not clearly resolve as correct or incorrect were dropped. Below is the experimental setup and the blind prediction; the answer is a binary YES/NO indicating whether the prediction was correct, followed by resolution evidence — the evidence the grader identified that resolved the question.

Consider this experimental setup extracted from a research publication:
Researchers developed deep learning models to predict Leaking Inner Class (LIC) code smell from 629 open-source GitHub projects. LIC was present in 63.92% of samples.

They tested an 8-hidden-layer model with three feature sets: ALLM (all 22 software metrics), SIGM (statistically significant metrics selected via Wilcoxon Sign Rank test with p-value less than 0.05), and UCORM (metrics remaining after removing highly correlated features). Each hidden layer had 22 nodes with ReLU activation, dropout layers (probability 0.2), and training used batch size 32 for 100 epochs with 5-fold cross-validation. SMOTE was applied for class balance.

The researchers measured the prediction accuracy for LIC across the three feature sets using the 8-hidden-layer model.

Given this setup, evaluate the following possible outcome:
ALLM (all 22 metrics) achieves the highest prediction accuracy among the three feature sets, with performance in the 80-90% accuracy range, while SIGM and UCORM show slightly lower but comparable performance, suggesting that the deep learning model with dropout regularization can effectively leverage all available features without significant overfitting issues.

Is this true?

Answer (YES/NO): YES